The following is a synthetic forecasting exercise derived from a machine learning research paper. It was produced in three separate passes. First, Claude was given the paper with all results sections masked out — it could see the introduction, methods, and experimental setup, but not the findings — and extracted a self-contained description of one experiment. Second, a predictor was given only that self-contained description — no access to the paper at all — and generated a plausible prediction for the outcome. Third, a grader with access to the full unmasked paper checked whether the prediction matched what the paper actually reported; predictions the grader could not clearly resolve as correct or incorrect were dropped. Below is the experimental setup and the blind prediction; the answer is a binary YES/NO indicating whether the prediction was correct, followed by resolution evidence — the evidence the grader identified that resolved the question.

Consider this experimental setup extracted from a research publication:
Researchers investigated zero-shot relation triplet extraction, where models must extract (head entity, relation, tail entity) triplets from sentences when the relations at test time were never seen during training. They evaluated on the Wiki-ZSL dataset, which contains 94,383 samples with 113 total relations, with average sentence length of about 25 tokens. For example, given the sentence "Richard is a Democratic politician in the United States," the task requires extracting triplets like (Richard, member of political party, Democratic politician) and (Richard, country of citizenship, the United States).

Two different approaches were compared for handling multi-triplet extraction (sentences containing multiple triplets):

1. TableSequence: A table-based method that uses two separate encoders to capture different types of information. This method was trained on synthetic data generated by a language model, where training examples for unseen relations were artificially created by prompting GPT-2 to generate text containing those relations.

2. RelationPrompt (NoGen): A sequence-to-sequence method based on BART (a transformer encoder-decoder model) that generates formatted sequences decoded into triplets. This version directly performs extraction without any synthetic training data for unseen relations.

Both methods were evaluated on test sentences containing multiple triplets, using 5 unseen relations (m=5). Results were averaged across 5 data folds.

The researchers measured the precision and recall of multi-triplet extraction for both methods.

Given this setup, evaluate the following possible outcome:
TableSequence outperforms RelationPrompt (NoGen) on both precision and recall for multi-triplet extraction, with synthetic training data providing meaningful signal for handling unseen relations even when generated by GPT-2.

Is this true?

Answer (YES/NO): NO